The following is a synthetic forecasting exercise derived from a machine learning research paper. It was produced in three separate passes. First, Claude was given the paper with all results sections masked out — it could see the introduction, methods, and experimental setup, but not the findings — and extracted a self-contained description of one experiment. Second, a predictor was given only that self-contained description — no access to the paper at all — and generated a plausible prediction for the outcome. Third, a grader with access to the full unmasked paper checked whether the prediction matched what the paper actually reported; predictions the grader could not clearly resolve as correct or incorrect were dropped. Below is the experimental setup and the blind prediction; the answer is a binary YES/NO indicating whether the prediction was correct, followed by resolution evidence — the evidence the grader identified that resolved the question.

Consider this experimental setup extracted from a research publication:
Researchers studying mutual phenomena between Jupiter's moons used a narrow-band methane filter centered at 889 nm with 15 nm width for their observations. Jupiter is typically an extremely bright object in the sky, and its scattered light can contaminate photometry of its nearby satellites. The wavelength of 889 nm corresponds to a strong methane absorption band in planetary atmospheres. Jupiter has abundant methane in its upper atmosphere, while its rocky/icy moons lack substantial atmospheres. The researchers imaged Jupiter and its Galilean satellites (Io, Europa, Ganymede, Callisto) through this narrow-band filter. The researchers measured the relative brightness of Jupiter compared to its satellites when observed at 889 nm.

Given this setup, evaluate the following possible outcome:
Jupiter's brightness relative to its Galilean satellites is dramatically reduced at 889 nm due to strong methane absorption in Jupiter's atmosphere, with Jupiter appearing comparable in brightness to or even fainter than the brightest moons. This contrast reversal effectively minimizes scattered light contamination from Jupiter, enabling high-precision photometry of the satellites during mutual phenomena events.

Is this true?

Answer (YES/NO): YES